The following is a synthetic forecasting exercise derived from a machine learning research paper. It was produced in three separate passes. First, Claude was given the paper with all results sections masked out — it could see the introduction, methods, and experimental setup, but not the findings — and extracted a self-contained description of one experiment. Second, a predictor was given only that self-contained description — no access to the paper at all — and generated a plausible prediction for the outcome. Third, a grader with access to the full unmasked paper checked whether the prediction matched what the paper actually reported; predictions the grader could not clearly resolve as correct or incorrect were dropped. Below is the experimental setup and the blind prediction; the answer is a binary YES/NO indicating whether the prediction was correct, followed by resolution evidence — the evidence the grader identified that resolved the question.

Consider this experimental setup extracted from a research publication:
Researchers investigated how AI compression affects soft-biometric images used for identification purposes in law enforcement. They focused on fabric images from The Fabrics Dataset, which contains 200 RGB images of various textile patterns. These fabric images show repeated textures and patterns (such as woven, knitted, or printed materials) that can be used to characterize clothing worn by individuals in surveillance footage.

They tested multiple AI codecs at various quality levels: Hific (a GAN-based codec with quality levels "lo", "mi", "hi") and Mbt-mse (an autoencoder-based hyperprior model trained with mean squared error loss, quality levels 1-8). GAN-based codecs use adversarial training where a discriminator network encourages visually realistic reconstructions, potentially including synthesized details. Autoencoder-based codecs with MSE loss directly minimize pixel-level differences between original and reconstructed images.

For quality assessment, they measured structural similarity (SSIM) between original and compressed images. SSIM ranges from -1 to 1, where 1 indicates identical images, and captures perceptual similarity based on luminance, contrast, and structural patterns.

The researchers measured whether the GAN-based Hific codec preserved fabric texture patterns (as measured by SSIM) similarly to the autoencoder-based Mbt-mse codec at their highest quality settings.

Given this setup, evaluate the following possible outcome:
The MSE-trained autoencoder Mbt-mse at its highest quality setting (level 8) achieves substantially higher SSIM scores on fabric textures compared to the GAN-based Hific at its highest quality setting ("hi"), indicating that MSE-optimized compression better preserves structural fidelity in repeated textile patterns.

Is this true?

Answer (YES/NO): YES